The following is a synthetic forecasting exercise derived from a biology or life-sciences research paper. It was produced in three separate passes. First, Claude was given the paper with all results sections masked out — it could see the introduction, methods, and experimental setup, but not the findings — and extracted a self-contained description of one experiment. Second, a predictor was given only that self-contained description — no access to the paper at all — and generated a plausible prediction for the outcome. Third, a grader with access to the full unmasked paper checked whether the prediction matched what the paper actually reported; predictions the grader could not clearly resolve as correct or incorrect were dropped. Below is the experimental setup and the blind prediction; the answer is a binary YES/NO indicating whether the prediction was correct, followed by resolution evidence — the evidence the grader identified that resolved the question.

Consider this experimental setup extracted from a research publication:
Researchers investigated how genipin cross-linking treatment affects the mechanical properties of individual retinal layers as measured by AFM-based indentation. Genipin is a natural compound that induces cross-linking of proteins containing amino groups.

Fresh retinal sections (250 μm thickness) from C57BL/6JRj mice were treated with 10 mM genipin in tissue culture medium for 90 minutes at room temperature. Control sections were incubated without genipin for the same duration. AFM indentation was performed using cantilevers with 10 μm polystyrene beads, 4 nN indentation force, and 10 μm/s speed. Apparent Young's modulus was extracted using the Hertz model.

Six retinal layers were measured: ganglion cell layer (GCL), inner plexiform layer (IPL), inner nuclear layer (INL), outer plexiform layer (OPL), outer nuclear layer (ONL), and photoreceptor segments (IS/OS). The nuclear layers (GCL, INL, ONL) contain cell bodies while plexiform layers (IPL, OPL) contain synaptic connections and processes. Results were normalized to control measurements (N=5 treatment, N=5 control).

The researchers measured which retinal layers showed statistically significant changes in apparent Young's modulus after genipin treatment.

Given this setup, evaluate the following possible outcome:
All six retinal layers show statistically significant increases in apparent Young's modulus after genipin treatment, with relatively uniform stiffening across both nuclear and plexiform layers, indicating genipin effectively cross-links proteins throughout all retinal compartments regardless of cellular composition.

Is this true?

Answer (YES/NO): NO